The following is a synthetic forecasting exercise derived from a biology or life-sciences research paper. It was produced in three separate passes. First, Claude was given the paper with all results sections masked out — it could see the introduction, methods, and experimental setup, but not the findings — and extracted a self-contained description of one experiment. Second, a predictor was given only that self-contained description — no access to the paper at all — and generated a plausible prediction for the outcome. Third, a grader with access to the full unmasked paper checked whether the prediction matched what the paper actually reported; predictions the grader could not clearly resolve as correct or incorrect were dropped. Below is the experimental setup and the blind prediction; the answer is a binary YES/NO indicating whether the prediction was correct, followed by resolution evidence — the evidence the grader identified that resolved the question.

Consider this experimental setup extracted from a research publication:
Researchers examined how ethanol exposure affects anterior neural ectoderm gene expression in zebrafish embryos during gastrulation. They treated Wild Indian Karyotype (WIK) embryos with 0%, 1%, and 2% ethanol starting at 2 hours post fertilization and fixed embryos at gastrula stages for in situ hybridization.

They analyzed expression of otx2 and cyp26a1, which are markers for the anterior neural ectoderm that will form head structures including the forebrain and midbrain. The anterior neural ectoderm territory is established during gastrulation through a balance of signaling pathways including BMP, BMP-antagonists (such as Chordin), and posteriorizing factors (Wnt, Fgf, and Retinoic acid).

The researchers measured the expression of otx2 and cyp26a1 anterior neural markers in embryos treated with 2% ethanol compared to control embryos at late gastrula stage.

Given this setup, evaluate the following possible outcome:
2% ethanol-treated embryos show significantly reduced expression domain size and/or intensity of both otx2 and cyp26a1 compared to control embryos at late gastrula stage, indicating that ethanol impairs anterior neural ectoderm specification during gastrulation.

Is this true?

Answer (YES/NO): YES